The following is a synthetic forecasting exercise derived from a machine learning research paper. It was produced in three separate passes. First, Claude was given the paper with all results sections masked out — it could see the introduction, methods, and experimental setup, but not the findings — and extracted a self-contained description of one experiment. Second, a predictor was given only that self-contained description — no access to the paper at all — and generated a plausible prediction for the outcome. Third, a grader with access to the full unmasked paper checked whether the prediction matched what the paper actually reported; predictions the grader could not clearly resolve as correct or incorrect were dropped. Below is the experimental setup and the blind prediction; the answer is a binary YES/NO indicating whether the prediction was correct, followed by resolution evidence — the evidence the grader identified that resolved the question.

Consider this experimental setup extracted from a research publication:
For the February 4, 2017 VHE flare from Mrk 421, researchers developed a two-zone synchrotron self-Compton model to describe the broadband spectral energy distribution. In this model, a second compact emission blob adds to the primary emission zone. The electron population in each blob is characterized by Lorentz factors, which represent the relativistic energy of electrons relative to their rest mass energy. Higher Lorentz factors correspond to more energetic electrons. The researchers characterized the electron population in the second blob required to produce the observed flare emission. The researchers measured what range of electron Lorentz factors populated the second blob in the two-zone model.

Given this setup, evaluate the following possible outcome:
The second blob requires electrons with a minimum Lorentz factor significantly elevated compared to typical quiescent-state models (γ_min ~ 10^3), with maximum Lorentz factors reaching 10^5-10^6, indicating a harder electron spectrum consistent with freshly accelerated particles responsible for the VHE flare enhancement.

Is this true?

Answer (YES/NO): YES